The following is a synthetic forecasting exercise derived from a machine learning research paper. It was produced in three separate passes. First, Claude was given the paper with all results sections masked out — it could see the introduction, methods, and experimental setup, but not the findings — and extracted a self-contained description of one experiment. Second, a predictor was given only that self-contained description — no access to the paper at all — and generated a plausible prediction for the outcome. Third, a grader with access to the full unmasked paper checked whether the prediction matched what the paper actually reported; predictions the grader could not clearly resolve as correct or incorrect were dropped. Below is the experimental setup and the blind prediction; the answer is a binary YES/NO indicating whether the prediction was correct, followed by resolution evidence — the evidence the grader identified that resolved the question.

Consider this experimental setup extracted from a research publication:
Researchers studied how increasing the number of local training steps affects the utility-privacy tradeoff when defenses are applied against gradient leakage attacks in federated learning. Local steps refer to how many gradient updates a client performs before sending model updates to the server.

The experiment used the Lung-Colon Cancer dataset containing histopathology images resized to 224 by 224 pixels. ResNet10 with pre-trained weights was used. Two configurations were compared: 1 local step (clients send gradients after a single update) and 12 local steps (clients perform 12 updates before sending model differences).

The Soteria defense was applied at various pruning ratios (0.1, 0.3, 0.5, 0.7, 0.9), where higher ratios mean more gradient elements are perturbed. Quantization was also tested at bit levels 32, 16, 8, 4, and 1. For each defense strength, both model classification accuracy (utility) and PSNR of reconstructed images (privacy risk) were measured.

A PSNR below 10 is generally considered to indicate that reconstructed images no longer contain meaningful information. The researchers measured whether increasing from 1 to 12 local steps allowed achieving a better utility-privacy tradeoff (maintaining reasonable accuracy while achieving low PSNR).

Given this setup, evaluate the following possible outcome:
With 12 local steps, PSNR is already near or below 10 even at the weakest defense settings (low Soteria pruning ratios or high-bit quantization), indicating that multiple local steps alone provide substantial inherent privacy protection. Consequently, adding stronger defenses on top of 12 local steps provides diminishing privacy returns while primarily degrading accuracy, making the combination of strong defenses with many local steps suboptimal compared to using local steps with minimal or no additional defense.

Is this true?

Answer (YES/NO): NO